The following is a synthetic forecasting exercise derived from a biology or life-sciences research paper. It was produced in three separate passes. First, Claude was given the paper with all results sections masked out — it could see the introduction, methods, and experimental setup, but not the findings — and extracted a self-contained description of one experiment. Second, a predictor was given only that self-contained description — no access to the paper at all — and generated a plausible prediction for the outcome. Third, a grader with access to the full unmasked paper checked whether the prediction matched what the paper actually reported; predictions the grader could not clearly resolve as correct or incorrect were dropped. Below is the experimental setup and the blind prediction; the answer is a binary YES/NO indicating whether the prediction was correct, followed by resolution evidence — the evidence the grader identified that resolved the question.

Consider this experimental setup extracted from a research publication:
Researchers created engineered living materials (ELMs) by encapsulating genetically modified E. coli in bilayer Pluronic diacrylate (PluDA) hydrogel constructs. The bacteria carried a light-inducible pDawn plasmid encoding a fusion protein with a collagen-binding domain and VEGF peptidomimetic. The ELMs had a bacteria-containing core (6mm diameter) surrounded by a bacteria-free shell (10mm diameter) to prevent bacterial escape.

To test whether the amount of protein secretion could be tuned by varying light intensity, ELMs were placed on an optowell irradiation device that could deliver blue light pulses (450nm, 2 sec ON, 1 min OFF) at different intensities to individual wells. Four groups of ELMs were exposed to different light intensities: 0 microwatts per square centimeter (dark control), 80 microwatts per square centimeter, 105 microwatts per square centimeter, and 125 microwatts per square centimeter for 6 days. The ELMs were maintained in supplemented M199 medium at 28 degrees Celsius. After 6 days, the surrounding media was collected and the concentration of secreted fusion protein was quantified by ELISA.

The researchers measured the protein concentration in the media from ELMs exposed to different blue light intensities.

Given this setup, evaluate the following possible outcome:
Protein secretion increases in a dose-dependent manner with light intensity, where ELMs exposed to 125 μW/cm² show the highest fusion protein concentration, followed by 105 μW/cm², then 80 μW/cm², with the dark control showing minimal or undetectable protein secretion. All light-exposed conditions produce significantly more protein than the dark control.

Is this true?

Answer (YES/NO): NO